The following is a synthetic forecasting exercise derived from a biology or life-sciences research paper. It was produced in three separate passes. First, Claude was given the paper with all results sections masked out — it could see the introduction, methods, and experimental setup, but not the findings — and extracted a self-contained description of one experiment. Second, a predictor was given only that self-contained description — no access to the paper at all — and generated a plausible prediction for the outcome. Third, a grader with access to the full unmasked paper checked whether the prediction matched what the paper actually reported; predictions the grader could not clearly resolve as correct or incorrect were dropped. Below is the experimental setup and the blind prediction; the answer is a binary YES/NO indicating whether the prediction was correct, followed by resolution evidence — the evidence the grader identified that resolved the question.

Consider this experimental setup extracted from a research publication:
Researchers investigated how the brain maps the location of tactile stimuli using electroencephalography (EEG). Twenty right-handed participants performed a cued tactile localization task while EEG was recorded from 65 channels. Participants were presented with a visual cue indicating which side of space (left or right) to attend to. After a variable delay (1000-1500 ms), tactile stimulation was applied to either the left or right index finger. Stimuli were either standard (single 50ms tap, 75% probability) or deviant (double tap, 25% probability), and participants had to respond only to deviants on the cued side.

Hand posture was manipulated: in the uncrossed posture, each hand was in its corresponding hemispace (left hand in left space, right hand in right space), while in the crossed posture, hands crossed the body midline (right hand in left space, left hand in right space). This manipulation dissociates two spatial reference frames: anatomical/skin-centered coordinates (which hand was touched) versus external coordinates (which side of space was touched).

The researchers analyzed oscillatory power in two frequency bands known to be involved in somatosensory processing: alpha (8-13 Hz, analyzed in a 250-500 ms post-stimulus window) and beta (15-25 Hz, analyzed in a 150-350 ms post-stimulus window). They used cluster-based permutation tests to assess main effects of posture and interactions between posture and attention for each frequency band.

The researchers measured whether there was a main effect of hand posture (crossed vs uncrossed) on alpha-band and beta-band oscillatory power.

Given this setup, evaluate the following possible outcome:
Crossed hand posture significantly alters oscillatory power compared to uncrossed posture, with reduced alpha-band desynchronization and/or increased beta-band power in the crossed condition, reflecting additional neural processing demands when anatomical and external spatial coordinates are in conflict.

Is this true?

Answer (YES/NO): NO